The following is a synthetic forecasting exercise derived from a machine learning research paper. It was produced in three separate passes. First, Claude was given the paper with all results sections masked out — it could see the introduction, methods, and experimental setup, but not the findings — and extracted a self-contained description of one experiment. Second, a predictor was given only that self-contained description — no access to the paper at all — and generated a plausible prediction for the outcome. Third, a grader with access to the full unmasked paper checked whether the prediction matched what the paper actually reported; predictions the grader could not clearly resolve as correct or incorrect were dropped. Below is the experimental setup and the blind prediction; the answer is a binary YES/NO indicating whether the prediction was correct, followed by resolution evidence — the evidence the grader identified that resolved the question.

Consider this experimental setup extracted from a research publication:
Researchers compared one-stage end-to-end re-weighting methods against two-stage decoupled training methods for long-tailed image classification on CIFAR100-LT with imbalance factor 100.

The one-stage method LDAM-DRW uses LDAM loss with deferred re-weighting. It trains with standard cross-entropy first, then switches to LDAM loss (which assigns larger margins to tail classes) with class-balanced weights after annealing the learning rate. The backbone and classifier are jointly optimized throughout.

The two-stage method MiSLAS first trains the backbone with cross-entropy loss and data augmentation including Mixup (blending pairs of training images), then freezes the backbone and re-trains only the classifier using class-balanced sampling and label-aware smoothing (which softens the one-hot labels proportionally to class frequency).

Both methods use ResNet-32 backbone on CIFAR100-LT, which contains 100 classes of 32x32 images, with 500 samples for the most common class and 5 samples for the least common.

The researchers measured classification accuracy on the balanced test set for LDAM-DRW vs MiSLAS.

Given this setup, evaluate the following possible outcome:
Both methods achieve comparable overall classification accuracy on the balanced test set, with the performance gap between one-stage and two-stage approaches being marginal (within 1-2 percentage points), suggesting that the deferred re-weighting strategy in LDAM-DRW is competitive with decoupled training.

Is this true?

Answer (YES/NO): NO